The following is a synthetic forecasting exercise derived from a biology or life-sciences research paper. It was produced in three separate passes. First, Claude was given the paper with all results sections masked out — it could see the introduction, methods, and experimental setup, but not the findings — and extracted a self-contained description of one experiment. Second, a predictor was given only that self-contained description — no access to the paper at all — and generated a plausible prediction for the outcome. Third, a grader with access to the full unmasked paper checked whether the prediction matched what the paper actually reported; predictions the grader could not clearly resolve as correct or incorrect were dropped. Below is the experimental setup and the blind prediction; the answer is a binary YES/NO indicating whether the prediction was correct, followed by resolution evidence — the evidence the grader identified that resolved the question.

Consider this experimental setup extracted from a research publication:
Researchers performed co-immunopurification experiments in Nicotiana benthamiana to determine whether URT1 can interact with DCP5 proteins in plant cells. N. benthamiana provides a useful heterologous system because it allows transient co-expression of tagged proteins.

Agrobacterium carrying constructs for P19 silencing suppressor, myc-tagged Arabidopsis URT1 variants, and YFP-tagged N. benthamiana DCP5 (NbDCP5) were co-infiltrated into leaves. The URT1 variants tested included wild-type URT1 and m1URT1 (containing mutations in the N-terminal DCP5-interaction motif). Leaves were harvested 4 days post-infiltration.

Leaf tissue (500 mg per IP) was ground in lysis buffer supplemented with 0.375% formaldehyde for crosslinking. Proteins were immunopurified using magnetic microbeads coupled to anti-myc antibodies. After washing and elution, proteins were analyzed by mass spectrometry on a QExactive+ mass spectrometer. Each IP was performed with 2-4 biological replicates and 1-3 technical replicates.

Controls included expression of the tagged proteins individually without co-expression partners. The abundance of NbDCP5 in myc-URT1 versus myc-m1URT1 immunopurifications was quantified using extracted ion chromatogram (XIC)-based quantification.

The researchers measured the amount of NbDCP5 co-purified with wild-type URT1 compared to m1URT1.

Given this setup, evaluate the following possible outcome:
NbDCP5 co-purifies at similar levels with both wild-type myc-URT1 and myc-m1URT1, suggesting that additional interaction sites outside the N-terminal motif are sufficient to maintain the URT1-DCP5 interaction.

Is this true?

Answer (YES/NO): NO